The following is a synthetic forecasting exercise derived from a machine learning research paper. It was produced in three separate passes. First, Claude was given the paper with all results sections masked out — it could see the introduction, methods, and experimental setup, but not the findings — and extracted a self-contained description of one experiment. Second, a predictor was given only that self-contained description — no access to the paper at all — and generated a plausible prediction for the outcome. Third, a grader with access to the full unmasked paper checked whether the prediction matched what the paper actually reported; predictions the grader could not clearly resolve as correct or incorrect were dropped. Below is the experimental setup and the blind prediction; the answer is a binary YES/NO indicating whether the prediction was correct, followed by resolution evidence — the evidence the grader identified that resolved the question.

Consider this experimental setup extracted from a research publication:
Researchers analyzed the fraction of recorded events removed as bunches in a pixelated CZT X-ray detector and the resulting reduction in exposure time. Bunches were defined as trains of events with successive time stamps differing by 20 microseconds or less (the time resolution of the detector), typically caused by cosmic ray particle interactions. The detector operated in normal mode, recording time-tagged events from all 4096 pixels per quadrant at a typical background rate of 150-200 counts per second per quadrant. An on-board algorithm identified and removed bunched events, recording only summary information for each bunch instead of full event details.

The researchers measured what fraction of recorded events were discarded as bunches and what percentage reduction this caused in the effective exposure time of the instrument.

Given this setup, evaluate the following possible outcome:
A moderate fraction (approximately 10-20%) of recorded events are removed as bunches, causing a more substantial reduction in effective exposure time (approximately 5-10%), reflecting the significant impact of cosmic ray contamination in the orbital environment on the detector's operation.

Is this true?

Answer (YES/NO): NO